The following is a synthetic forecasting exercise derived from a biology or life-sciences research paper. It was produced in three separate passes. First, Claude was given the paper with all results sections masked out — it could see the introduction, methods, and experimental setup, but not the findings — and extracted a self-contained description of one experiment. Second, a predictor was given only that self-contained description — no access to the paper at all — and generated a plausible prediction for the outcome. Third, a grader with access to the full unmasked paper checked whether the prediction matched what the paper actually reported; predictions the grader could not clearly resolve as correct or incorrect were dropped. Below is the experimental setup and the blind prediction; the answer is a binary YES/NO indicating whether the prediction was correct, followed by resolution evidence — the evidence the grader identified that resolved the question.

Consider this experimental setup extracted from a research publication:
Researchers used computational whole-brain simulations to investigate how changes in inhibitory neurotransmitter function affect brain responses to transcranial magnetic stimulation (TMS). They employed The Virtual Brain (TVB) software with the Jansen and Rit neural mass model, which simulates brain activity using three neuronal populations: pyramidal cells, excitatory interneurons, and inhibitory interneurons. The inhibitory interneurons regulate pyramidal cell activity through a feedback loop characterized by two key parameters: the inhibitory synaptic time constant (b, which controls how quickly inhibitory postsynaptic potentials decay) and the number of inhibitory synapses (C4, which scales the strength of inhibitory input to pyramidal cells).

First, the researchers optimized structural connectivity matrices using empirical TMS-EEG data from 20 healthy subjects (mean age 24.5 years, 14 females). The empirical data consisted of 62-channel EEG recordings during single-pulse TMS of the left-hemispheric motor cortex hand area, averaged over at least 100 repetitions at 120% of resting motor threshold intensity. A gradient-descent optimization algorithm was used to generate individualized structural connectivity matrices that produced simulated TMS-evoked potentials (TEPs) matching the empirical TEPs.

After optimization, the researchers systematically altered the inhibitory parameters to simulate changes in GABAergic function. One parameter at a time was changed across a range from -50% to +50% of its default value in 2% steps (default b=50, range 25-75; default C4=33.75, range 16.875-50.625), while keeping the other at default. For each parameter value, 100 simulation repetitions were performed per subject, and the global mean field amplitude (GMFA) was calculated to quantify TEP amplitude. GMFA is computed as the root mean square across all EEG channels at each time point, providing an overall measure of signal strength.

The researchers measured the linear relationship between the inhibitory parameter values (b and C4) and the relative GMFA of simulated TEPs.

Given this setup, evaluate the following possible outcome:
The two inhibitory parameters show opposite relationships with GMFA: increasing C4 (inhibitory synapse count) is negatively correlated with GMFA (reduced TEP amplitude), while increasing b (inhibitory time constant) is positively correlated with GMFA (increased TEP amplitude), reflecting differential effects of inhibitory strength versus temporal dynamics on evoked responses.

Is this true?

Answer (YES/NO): NO